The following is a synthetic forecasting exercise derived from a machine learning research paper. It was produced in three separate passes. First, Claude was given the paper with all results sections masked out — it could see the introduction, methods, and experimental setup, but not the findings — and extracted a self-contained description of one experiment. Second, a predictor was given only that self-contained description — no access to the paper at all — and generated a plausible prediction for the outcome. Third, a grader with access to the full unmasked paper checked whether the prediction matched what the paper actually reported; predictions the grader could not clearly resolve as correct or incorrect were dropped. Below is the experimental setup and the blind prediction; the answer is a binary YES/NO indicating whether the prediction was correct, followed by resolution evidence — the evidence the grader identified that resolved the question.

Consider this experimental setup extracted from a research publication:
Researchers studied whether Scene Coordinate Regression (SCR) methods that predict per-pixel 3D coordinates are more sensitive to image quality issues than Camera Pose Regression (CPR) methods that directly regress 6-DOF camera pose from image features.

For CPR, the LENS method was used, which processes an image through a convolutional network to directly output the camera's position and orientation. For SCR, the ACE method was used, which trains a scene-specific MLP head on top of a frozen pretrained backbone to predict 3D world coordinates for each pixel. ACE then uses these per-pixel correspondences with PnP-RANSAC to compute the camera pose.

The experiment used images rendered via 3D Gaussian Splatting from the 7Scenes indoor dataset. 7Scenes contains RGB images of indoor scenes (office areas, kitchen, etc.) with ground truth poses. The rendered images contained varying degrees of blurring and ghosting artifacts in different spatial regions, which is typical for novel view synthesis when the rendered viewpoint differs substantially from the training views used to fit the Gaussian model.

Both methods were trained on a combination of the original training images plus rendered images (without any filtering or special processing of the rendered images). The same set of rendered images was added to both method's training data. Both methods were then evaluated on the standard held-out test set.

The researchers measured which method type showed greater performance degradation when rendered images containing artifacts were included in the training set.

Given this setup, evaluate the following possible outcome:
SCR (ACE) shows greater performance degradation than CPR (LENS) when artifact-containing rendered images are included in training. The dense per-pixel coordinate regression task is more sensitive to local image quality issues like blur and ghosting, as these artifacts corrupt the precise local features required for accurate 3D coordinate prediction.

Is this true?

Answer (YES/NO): YES